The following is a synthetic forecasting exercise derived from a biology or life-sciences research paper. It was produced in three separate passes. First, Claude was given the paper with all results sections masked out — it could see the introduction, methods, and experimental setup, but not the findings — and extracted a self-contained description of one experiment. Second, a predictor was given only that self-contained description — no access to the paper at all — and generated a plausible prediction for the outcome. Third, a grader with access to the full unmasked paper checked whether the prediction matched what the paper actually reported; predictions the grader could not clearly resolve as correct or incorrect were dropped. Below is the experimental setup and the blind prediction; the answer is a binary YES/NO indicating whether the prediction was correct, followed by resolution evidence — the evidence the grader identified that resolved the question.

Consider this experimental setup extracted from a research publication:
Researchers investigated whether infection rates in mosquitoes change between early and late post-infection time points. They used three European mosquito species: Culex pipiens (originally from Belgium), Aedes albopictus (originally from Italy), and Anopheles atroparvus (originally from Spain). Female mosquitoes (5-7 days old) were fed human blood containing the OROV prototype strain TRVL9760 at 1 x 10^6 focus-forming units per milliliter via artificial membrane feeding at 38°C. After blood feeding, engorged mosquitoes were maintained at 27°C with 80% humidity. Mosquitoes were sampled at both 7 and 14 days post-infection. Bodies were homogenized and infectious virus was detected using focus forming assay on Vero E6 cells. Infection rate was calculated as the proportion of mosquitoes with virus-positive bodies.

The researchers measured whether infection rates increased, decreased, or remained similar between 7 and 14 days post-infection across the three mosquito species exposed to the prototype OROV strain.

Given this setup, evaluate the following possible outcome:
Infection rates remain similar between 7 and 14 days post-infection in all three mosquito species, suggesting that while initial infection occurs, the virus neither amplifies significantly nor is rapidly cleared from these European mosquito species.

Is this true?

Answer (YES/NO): NO